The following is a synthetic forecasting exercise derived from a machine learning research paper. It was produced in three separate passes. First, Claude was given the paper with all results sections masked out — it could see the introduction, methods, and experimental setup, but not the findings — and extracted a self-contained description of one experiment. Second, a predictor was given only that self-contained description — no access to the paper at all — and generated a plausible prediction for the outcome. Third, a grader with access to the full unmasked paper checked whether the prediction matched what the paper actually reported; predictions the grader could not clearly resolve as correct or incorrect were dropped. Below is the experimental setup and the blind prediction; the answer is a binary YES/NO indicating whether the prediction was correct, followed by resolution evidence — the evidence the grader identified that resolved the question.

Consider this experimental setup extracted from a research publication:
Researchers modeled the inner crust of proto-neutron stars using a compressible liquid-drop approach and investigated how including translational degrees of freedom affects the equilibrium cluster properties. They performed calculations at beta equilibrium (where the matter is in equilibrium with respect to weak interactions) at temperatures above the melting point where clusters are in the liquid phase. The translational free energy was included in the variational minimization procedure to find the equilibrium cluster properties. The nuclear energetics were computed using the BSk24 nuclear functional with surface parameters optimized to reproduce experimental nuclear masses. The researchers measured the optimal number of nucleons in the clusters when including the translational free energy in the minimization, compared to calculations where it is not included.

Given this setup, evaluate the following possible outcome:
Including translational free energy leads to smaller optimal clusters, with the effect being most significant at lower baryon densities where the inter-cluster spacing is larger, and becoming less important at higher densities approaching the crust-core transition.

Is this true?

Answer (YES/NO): NO